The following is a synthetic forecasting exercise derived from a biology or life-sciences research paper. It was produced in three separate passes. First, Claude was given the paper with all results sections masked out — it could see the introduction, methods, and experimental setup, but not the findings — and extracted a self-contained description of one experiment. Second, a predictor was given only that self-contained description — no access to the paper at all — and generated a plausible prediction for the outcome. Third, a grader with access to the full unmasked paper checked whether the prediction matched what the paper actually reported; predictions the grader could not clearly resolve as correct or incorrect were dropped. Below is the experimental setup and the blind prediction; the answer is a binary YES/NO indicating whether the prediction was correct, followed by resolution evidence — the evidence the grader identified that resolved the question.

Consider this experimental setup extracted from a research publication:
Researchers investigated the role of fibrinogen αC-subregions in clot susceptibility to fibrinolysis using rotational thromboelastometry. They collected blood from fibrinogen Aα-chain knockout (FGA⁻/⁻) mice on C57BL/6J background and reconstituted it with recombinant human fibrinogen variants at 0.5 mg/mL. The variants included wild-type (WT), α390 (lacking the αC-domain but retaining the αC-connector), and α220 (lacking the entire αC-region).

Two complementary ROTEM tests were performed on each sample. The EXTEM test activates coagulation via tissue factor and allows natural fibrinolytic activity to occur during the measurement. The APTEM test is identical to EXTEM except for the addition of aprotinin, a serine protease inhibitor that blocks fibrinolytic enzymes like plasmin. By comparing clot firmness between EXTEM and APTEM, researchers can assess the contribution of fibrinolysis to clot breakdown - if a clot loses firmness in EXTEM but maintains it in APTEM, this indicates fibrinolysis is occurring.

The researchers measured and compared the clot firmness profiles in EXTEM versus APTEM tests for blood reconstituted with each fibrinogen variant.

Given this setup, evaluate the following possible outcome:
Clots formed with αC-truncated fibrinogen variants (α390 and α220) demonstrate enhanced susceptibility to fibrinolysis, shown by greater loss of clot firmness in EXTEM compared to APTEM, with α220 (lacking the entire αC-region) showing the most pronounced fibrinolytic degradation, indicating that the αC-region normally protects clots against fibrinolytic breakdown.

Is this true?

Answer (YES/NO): YES